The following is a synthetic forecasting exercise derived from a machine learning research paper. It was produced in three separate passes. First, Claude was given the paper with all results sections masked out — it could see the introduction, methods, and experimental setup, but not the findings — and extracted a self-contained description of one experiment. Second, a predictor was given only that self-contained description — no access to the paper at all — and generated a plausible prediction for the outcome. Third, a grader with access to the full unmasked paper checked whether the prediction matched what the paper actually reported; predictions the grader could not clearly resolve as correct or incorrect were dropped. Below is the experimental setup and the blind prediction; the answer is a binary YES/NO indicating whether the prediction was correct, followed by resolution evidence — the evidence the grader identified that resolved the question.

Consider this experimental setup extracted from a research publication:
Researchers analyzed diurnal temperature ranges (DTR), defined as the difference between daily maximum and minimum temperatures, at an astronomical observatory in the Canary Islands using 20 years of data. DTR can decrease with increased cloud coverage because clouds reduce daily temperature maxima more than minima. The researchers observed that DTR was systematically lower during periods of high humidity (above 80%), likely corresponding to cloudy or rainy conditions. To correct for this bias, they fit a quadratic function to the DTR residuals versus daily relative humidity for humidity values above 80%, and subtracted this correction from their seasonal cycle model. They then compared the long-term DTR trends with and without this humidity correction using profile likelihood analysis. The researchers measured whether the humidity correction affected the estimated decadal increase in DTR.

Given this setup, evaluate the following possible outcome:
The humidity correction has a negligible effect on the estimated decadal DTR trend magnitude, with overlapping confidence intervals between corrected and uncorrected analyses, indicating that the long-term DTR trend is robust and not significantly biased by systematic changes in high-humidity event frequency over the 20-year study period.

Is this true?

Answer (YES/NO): YES